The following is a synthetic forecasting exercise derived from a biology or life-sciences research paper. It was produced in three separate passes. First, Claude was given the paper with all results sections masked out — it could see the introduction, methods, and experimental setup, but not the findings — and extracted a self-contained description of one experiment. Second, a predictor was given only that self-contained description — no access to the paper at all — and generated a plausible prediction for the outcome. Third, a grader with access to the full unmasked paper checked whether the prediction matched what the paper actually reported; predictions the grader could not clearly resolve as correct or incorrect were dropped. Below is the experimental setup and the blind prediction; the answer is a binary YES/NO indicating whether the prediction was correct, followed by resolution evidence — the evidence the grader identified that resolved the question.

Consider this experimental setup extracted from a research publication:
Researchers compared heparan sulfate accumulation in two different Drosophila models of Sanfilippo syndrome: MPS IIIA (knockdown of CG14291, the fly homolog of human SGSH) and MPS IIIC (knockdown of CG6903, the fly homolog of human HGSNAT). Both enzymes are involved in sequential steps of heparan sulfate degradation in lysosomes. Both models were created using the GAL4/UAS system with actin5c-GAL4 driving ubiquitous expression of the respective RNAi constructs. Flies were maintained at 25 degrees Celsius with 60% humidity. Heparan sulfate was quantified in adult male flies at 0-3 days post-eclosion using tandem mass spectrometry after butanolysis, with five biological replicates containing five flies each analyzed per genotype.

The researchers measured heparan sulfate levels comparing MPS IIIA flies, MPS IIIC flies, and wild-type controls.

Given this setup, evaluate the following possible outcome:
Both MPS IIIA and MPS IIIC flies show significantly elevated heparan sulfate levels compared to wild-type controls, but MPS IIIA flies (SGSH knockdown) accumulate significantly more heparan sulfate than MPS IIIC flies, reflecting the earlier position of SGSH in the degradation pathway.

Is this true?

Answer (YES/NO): NO